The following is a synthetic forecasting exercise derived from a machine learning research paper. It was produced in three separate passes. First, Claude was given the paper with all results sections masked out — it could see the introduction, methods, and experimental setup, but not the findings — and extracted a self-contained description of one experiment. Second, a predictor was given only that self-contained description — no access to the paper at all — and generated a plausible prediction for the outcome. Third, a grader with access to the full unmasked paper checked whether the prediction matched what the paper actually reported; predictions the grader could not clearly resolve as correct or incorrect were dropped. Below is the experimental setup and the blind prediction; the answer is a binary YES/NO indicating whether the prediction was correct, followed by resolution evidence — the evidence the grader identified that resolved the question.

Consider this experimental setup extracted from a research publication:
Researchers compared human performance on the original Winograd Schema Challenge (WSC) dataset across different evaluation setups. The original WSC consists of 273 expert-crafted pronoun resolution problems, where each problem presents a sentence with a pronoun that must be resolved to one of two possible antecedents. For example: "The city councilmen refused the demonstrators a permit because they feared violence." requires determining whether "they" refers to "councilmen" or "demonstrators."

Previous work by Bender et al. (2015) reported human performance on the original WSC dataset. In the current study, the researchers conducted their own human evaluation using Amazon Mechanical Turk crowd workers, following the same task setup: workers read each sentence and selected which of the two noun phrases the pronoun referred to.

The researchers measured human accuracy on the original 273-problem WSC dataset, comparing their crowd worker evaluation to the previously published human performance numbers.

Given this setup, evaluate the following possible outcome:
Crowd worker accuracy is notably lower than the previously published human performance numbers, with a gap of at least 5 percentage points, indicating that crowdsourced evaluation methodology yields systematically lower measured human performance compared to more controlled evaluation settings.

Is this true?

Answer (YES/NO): NO